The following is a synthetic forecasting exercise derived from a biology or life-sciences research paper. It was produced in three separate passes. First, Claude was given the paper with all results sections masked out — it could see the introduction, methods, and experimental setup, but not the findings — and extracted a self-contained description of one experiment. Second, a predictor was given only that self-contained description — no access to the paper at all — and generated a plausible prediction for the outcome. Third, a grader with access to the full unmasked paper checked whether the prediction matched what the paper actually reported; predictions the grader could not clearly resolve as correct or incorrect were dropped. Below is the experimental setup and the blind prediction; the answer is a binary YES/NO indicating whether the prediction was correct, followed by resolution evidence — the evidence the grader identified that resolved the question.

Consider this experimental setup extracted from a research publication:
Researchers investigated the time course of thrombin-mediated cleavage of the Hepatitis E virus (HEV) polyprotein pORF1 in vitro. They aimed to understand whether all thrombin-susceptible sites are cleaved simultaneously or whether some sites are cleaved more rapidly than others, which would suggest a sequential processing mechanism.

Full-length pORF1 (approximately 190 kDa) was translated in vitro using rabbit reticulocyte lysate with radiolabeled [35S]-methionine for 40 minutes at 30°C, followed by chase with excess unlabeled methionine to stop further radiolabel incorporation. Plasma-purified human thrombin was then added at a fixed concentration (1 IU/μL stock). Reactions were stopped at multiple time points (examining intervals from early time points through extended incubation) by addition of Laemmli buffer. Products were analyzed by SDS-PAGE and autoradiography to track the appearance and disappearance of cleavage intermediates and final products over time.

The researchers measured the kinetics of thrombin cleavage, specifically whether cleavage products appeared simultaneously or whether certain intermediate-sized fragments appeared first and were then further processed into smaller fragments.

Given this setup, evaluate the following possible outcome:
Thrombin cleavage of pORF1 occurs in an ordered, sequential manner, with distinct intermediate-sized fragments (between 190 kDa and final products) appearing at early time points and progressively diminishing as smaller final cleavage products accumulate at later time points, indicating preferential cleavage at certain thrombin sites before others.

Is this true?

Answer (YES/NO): YES